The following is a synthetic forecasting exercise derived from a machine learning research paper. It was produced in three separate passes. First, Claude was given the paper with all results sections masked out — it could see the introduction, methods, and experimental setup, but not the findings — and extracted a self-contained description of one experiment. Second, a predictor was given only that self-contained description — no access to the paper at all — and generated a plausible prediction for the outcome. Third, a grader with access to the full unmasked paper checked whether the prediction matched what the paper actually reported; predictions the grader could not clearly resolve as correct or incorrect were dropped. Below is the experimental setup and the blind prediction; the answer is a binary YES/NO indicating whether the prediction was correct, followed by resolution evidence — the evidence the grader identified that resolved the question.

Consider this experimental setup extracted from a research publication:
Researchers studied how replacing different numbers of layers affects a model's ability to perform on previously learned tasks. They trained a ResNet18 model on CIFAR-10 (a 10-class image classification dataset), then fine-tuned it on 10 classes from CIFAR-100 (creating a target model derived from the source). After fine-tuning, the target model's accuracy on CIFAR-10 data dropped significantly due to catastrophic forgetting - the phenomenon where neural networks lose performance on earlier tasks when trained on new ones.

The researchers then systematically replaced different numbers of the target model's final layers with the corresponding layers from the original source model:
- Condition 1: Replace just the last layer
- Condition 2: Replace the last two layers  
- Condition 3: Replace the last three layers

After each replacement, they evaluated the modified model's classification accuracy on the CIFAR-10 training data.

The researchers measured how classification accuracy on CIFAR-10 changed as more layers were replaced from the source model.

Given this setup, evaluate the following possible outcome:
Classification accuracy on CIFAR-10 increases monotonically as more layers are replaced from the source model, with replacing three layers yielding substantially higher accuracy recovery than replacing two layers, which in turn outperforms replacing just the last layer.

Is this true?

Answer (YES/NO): YES